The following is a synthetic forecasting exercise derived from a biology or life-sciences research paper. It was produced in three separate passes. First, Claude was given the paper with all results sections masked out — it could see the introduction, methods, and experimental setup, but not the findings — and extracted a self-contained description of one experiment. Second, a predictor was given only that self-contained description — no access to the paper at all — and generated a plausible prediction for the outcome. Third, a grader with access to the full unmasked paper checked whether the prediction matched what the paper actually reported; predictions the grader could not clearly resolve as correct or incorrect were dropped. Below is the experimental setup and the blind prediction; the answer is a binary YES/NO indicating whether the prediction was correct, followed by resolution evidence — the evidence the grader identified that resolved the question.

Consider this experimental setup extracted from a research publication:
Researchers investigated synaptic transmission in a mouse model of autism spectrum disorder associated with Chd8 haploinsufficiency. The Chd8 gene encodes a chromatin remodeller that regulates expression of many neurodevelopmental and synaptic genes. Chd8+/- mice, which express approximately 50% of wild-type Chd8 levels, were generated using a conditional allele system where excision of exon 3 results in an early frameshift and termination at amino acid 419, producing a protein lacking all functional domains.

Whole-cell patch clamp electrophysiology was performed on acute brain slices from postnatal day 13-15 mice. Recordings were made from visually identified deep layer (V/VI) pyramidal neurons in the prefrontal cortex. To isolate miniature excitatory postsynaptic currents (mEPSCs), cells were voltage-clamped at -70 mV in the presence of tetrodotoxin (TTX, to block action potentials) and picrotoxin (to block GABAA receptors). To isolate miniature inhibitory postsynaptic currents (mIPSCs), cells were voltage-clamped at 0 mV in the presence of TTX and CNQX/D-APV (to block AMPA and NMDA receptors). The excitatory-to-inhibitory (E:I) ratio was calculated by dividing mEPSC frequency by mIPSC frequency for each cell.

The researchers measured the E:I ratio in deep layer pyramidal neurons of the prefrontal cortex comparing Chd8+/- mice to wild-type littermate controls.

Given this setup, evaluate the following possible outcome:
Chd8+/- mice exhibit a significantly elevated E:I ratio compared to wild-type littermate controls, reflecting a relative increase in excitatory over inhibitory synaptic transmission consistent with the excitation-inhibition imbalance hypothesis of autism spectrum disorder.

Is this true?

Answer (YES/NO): NO